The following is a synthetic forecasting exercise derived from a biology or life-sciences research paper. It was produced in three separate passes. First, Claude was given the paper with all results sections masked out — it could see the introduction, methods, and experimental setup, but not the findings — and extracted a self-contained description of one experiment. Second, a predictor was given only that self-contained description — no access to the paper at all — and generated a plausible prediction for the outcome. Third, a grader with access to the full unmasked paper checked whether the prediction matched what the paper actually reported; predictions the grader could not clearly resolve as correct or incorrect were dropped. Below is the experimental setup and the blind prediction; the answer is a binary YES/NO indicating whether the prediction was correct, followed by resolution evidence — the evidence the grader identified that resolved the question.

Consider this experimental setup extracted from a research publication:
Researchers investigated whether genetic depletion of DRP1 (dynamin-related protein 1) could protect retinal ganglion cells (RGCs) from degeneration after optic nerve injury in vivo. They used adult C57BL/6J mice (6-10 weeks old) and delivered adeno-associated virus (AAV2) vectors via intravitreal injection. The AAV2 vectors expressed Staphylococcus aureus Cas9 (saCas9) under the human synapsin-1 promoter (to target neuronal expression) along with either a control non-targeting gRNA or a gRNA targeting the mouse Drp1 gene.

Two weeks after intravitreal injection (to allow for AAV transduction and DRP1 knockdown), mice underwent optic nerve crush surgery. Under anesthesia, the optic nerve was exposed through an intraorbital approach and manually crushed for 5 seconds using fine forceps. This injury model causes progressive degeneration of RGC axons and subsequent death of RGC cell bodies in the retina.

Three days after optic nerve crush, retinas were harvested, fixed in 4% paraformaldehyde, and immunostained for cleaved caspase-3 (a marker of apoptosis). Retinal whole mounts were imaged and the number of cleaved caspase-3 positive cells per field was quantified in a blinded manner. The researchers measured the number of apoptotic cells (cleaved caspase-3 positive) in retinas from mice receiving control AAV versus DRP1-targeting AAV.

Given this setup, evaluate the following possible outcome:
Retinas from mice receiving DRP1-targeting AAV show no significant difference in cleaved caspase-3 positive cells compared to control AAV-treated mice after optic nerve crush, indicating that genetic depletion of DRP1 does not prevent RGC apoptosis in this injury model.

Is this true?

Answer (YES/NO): NO